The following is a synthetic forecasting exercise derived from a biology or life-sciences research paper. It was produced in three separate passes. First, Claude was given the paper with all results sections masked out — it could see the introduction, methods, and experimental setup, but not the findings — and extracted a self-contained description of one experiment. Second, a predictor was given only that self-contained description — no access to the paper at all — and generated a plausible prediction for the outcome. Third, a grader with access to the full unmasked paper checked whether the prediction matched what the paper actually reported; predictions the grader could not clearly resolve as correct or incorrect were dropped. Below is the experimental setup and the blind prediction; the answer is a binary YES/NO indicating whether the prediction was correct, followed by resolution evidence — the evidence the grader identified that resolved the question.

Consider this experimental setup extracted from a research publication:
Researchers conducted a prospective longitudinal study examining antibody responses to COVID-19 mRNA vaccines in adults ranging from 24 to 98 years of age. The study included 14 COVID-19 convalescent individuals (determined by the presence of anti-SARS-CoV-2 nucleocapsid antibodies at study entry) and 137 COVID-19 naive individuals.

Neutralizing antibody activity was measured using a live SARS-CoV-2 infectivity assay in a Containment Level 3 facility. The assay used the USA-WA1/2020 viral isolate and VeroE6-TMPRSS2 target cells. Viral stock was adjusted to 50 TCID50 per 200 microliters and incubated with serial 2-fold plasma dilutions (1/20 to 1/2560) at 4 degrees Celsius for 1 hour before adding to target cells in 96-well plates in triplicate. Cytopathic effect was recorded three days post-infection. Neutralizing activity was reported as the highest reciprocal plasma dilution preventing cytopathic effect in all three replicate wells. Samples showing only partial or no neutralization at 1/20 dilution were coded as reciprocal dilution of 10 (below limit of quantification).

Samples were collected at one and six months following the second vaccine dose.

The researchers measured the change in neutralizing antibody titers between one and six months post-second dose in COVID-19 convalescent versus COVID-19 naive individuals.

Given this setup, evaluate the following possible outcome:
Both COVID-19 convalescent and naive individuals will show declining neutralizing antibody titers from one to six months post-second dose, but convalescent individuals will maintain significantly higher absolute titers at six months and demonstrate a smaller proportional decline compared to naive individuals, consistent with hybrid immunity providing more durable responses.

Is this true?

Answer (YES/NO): NO